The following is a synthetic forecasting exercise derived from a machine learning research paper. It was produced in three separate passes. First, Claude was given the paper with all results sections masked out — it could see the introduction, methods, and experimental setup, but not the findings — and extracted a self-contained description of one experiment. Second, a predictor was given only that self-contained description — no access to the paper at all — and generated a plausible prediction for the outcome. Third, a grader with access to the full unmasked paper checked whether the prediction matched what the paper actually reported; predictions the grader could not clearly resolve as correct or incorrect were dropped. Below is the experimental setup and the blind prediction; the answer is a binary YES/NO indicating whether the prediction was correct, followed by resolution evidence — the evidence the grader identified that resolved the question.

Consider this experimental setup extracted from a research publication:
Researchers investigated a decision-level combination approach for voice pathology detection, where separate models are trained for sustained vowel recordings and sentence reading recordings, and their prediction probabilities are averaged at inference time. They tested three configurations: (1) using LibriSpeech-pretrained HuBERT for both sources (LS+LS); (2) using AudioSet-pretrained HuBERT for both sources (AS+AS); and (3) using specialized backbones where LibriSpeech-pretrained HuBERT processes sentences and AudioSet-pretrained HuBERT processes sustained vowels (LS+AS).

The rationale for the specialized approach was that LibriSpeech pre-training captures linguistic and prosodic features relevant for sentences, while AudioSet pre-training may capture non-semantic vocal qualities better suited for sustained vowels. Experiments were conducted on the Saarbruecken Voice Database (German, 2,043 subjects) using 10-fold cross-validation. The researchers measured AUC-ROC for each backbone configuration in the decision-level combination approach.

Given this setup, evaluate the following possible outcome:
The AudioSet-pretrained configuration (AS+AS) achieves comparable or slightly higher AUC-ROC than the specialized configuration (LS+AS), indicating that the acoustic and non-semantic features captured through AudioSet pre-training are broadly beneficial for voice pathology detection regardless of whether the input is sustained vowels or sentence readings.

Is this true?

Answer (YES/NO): NO